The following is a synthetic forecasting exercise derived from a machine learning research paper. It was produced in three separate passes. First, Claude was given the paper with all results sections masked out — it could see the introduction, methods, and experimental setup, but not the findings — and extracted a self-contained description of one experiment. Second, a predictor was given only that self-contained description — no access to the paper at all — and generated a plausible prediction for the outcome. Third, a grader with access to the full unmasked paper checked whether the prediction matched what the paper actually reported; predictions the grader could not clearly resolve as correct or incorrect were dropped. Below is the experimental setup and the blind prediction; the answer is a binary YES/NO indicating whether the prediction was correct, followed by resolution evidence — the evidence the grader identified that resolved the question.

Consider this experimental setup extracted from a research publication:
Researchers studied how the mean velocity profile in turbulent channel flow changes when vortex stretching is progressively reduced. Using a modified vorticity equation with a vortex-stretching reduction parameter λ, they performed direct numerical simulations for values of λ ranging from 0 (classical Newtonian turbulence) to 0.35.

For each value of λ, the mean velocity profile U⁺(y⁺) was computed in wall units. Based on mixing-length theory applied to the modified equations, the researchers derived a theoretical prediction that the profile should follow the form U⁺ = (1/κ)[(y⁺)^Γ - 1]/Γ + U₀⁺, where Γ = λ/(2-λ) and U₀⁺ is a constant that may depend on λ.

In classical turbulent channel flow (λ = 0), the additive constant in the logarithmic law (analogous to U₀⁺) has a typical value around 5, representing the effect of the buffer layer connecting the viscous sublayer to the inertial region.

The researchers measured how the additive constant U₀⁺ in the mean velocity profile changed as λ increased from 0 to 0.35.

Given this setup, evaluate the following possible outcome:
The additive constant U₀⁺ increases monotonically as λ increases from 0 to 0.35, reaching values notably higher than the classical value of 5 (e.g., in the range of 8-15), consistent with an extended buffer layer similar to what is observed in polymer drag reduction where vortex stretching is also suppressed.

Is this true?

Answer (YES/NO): YES